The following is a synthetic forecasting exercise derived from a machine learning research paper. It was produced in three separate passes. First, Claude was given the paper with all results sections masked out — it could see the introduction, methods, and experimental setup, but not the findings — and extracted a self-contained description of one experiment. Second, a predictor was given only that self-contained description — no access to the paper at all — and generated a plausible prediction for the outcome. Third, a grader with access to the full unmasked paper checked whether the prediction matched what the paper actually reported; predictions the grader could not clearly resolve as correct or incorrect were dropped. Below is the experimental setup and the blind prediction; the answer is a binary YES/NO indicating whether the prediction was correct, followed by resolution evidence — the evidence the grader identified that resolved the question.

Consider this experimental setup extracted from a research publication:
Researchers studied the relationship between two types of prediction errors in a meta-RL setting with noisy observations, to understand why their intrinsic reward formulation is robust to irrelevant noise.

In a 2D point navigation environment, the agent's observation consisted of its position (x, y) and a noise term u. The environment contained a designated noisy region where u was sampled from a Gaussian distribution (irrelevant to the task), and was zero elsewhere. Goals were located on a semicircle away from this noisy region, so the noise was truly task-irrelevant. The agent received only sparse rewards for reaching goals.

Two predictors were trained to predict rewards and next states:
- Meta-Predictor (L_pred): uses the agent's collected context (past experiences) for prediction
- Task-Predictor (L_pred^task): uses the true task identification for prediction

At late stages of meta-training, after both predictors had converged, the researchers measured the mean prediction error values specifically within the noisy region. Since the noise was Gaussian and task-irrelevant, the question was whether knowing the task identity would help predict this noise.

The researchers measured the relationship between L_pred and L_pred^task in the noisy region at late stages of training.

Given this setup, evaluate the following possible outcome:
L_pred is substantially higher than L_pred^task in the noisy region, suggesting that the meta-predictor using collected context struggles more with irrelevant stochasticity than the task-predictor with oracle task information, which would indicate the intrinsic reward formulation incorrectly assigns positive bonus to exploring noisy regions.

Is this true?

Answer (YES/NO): NO